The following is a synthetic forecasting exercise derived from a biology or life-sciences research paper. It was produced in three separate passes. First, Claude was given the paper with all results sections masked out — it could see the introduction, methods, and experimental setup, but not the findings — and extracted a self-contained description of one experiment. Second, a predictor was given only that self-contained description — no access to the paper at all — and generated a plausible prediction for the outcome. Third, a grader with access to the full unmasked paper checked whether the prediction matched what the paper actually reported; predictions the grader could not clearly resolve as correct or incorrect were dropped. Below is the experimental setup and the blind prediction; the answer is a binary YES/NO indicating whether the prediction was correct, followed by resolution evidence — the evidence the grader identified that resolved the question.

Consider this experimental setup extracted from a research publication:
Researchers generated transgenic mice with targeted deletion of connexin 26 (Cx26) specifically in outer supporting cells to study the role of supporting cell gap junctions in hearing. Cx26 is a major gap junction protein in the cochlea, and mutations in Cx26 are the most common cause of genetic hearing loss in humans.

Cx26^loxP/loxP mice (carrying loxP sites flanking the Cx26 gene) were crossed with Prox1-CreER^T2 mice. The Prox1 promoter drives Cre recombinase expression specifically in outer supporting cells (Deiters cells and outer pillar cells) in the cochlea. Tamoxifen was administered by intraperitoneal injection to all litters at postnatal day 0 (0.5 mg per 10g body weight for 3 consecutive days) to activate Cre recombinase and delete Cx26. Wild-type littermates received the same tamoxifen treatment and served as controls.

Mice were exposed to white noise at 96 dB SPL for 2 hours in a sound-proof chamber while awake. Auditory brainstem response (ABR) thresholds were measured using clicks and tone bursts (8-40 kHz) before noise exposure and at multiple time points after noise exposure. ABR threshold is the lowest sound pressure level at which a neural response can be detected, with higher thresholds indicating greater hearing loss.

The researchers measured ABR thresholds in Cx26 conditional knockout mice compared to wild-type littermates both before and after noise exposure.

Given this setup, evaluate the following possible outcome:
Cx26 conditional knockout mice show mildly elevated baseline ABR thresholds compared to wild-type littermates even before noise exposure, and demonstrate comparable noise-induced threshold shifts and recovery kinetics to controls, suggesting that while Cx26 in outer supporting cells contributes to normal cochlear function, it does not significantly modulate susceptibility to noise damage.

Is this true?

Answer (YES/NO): NO